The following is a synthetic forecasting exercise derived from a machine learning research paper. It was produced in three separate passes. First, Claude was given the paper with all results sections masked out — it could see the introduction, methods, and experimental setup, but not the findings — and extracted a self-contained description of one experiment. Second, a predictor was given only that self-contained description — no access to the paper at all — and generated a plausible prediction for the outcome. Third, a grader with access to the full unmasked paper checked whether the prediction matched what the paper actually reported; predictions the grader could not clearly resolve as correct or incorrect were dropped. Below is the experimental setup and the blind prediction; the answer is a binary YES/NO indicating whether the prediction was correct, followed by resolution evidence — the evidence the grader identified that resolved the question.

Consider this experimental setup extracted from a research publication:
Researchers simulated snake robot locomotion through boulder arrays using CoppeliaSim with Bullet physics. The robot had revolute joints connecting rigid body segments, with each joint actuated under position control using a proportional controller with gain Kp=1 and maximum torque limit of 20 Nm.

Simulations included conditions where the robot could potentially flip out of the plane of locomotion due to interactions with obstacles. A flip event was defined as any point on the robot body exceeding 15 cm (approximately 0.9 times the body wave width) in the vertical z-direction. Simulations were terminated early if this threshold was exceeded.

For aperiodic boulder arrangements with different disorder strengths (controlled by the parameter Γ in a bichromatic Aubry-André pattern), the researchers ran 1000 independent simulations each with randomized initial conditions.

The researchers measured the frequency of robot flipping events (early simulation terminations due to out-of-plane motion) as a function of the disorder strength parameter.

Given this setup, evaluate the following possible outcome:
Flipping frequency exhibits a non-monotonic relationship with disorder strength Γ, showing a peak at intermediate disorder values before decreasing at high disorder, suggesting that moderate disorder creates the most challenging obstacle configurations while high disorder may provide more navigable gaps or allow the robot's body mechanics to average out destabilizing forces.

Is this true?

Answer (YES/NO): NO